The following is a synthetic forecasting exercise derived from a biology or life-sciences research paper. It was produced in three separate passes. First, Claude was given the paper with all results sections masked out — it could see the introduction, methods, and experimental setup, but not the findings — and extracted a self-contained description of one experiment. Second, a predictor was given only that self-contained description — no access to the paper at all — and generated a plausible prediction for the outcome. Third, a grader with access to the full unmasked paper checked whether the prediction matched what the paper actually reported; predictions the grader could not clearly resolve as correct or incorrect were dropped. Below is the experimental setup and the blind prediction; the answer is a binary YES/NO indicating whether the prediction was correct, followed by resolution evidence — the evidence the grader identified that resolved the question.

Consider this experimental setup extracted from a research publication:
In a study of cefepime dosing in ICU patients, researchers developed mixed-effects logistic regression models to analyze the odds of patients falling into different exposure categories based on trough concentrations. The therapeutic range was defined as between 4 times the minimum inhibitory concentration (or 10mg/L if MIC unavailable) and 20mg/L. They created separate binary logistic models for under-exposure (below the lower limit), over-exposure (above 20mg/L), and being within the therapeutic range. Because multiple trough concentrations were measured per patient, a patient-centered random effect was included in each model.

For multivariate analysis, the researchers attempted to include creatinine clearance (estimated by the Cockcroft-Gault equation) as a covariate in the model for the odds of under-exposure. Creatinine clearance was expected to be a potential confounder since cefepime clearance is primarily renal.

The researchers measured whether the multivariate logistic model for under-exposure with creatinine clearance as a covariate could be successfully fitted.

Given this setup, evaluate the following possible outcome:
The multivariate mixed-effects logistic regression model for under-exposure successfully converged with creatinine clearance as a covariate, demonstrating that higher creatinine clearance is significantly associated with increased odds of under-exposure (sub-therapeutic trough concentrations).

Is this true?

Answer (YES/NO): NO